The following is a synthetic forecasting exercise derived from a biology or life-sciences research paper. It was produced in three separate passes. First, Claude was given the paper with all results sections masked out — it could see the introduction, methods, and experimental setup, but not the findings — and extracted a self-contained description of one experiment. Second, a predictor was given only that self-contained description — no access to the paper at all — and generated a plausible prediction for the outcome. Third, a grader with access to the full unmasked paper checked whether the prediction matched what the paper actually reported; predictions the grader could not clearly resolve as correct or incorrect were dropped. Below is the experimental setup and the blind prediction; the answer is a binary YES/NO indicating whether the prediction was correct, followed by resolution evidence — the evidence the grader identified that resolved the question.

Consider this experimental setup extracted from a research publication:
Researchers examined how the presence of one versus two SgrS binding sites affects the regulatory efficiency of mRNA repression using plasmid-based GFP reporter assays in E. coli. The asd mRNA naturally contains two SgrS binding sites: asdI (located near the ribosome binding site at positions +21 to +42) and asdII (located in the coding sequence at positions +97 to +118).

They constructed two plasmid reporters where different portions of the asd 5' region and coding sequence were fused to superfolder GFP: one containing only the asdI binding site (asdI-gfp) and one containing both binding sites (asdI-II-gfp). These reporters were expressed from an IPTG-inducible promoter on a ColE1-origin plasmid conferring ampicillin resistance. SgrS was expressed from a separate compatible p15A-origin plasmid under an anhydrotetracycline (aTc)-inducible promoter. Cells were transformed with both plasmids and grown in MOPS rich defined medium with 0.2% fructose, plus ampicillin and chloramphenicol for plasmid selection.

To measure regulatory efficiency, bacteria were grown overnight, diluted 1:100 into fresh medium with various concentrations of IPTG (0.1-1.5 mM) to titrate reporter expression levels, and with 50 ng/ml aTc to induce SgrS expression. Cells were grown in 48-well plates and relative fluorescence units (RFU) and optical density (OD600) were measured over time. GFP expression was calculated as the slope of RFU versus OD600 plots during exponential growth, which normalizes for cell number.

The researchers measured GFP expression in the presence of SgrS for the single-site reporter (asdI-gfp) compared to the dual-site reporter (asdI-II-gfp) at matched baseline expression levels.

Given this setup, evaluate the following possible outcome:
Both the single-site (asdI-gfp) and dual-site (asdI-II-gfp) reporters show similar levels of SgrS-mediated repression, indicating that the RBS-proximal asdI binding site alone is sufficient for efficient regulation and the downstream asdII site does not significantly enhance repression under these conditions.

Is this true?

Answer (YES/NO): NO